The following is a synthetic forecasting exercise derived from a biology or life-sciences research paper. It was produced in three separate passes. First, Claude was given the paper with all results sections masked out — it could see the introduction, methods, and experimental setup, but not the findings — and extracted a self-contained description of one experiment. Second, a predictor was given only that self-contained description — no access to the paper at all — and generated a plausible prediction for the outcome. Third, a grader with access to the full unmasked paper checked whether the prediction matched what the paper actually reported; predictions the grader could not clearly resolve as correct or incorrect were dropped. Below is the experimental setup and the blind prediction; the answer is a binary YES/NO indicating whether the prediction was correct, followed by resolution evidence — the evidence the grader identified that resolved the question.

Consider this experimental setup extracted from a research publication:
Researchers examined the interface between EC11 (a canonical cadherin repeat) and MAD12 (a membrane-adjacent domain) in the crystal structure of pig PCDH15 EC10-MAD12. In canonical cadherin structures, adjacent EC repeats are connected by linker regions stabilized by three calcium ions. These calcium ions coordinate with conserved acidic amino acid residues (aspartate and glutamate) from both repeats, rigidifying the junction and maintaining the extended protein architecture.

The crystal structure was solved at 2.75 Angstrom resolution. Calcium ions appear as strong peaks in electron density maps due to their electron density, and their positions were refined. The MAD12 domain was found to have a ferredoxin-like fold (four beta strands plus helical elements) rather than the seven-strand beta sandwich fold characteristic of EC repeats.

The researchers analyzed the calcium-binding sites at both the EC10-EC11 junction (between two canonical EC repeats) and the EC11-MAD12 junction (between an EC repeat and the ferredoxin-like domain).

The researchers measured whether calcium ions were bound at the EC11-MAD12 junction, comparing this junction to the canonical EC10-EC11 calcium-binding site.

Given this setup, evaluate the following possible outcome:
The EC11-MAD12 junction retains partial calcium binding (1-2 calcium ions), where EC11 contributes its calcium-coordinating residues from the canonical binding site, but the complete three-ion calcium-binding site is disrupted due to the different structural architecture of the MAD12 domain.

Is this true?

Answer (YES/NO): NO